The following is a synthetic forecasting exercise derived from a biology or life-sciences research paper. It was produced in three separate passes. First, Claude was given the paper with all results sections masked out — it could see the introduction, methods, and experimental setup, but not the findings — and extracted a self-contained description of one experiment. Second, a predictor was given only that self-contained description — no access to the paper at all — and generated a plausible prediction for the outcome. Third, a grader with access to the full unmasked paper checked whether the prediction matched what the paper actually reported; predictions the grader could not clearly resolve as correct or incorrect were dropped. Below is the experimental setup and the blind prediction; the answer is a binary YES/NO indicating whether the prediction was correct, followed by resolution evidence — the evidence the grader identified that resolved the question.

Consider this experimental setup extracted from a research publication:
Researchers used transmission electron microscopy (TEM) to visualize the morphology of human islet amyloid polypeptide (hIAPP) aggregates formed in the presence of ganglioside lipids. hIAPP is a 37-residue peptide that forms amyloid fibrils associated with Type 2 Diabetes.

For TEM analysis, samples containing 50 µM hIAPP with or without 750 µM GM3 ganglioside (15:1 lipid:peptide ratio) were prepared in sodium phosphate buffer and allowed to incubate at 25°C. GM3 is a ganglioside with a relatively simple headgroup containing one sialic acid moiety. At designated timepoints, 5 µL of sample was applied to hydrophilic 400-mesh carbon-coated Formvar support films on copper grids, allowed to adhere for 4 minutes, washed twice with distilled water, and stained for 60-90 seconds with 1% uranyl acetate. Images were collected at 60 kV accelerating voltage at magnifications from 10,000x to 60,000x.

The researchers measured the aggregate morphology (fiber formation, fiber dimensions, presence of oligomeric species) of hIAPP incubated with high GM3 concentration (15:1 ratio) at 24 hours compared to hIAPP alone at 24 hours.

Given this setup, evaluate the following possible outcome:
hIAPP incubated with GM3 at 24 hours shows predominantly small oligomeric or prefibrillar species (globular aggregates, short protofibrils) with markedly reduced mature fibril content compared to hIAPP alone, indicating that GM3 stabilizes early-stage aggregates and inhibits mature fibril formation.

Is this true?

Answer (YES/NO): NO